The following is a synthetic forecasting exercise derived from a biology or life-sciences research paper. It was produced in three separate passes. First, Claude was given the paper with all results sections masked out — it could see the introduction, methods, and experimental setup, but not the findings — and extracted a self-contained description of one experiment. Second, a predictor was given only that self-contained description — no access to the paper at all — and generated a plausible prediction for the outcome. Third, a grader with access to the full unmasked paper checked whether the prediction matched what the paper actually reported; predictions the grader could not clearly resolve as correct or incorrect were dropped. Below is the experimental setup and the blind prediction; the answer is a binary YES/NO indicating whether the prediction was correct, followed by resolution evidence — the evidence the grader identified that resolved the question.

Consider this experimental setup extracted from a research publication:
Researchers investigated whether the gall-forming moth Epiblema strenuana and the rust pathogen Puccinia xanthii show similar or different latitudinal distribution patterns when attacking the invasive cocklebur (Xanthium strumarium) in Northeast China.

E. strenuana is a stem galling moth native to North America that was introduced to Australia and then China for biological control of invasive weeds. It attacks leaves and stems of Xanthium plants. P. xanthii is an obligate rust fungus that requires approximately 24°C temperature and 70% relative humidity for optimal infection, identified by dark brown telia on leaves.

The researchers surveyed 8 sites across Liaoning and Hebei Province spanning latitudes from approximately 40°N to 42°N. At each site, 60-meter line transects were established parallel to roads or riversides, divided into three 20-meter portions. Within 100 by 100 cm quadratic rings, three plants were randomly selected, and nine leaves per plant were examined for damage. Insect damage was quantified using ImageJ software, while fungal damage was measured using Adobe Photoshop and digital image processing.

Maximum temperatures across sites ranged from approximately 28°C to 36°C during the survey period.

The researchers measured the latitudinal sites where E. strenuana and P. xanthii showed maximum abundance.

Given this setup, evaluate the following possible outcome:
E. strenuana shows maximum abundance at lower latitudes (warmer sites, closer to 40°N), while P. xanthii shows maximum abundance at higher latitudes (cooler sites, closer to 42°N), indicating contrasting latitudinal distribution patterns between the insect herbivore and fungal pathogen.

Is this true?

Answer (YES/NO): NO